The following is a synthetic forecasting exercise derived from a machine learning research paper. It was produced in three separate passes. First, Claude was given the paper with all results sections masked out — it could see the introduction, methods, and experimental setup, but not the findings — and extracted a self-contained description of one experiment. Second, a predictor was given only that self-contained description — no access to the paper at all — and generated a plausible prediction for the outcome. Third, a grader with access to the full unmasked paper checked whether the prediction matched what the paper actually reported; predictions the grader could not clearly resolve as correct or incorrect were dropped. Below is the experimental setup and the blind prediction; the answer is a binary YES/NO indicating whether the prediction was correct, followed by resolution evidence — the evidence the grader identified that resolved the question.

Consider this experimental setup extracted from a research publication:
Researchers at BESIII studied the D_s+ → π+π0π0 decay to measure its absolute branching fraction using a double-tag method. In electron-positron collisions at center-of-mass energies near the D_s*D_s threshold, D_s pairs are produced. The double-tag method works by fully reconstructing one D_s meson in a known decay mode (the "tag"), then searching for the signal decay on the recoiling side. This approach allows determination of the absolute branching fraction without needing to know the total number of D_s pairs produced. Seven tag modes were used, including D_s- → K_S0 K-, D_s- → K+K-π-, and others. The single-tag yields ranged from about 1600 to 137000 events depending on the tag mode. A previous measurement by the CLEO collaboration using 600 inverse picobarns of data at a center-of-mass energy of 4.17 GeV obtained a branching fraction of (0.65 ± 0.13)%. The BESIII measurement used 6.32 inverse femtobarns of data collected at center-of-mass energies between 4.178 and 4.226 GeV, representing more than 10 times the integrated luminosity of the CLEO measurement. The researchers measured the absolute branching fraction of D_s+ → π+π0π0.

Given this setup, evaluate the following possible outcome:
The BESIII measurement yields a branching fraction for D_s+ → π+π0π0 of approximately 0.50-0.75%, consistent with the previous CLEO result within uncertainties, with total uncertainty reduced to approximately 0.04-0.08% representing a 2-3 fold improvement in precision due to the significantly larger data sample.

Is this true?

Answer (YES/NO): YES